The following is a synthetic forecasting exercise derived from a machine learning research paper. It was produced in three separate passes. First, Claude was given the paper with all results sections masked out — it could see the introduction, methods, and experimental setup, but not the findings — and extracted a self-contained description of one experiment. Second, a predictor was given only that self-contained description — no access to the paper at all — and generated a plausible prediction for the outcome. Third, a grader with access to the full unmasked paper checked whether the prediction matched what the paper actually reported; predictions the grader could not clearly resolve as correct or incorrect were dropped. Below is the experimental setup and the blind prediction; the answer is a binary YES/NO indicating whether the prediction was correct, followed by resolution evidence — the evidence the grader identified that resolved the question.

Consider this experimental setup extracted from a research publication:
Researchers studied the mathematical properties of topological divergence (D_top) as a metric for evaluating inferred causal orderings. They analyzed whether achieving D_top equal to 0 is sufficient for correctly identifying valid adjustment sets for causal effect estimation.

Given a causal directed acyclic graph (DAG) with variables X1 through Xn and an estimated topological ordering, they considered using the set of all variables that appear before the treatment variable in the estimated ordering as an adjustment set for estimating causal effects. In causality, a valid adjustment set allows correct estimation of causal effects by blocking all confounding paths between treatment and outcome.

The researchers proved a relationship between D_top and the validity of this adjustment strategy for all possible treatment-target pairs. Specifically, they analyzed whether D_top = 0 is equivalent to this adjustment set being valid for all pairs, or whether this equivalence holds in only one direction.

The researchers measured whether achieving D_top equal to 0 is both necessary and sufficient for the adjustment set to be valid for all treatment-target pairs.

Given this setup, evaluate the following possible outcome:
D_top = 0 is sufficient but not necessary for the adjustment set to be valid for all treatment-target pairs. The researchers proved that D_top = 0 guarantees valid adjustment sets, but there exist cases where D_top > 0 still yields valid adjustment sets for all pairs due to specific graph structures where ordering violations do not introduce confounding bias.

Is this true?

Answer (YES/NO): NO